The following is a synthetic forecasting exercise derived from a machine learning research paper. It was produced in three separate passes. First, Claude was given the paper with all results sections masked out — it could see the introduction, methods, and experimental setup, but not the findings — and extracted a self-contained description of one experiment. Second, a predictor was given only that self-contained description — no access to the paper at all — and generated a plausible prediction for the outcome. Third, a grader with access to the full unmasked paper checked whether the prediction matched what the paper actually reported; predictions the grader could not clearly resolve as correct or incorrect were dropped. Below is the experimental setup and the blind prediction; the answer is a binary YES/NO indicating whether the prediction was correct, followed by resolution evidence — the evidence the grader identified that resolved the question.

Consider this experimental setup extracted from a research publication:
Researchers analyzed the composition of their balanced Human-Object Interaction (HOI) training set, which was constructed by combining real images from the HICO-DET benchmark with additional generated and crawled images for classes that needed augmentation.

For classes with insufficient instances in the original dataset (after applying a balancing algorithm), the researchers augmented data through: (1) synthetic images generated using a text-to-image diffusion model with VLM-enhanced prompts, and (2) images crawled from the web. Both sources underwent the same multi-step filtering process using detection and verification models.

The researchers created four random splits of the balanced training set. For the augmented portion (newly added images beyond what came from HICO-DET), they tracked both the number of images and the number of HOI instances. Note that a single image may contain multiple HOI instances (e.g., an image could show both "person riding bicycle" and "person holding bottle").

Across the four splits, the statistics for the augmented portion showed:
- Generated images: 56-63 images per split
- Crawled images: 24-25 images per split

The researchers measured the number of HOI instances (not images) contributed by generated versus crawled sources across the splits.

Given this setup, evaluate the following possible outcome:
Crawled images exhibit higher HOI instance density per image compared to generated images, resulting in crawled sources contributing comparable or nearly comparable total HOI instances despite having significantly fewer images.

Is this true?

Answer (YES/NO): NO